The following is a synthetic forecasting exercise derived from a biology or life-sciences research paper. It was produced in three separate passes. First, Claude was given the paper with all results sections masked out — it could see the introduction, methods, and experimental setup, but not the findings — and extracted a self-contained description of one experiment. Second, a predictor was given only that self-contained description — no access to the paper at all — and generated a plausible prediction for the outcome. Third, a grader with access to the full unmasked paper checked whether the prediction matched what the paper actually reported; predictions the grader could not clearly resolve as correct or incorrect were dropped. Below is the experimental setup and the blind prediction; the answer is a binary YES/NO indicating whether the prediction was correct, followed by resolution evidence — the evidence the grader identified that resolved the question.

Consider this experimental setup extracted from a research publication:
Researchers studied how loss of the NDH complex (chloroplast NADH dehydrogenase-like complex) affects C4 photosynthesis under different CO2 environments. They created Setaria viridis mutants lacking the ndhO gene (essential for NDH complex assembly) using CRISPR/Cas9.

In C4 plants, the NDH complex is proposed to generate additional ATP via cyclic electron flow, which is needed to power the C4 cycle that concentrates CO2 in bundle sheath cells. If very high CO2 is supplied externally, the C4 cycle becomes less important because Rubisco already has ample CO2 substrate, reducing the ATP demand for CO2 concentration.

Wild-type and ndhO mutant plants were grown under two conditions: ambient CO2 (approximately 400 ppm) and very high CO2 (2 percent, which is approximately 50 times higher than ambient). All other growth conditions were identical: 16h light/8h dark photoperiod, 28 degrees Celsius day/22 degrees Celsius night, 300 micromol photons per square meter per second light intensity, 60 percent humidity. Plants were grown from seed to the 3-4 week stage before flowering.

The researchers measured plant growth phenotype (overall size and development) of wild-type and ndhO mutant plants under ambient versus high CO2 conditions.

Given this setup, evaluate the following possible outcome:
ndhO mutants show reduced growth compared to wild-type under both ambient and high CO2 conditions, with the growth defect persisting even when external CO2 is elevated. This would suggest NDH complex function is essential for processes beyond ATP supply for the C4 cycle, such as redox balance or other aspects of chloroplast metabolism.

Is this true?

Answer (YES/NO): NO